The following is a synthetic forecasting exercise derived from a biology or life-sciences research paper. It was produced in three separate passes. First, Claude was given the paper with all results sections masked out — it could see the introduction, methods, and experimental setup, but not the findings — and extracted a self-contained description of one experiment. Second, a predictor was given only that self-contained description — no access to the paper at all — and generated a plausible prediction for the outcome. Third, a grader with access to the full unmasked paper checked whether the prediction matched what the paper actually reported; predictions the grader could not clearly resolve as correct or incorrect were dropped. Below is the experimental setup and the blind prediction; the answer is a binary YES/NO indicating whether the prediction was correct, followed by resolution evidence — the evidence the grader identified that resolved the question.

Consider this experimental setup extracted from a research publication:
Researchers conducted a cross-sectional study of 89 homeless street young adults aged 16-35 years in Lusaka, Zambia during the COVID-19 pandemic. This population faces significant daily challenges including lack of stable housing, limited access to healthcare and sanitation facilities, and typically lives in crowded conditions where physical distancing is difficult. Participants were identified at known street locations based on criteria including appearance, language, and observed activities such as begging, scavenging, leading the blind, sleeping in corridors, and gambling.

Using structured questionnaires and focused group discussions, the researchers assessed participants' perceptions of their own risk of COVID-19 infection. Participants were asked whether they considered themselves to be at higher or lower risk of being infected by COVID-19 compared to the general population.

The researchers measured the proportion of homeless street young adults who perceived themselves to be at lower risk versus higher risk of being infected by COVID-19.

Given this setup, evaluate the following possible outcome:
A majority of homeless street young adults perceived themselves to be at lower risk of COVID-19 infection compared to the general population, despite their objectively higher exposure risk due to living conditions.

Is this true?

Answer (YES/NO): YES